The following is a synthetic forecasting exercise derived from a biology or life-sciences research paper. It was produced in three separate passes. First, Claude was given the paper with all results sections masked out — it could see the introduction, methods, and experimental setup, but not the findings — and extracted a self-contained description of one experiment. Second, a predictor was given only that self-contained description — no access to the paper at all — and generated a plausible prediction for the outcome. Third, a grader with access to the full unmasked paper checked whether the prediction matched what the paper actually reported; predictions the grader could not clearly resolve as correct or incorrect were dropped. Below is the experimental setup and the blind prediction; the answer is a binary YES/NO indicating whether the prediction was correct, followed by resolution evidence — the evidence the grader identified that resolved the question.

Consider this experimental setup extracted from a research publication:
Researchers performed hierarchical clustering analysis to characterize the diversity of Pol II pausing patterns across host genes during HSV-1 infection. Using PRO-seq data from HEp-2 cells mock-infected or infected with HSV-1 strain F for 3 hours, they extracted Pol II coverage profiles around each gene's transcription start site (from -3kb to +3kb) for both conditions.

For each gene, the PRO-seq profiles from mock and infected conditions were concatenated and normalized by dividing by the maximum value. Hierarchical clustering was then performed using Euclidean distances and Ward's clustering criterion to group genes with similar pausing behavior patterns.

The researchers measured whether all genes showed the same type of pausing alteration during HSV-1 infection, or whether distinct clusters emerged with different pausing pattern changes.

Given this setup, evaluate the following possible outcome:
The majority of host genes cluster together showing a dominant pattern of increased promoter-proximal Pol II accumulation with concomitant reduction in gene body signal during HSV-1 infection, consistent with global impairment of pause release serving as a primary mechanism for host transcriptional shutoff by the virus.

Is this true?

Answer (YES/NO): NO